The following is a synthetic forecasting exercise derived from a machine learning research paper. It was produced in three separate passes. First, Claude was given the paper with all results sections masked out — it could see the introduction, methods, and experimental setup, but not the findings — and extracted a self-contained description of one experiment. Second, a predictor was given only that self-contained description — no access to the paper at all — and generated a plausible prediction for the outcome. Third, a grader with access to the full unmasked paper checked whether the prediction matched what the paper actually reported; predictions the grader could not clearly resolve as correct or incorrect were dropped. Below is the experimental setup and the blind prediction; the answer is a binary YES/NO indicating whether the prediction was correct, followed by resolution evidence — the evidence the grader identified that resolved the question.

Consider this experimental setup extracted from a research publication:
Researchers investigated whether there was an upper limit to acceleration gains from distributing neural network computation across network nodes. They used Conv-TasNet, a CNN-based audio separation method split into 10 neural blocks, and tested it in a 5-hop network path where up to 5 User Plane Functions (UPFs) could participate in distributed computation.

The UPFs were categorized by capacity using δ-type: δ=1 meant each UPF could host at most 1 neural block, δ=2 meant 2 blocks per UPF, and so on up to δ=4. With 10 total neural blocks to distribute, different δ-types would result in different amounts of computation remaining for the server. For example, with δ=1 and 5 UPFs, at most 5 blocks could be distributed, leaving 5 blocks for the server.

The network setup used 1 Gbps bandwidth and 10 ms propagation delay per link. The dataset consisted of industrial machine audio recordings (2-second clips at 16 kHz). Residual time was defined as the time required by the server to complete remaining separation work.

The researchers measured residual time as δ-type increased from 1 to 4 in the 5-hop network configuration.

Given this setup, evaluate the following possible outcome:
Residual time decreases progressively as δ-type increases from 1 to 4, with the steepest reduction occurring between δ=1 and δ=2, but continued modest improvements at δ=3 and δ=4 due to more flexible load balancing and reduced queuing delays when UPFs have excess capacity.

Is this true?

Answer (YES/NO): NO